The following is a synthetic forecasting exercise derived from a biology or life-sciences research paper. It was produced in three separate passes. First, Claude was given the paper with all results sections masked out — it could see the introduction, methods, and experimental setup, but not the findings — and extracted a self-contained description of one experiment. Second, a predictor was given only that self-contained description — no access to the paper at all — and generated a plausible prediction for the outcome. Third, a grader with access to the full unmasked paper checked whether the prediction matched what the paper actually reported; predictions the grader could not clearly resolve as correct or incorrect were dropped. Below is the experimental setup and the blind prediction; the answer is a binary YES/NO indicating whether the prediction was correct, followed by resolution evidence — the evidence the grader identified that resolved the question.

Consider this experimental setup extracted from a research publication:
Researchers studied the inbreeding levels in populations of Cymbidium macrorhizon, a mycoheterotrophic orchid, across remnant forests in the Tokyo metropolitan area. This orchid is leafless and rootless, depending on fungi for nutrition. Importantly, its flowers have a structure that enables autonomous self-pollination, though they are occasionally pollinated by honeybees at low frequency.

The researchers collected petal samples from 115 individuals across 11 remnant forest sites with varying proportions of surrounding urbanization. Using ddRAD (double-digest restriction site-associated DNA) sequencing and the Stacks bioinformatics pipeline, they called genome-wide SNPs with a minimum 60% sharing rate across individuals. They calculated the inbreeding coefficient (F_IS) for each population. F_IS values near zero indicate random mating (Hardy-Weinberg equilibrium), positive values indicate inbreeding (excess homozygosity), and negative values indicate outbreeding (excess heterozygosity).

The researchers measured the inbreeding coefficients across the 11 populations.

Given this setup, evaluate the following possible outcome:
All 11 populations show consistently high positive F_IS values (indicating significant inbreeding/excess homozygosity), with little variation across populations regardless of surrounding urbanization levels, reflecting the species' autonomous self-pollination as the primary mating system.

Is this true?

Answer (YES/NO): NO